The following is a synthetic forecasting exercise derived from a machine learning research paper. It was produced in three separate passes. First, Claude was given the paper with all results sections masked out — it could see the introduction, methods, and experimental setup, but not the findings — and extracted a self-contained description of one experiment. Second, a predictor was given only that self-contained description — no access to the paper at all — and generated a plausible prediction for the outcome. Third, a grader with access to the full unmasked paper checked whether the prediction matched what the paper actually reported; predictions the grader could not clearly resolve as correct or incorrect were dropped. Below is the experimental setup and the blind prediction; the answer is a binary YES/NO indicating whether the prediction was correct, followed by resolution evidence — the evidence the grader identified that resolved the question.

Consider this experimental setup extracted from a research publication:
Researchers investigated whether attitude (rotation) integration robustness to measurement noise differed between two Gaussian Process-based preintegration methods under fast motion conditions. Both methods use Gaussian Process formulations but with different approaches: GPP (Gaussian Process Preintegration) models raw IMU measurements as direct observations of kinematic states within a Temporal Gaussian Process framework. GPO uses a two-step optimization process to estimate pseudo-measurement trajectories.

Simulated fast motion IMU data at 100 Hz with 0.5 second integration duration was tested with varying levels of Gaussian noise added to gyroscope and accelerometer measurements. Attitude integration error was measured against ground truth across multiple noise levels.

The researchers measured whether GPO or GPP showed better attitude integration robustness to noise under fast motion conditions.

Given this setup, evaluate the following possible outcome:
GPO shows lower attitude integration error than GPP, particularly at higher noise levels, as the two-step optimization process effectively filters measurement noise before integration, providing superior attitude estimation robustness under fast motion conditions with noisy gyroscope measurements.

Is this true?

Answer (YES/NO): NO